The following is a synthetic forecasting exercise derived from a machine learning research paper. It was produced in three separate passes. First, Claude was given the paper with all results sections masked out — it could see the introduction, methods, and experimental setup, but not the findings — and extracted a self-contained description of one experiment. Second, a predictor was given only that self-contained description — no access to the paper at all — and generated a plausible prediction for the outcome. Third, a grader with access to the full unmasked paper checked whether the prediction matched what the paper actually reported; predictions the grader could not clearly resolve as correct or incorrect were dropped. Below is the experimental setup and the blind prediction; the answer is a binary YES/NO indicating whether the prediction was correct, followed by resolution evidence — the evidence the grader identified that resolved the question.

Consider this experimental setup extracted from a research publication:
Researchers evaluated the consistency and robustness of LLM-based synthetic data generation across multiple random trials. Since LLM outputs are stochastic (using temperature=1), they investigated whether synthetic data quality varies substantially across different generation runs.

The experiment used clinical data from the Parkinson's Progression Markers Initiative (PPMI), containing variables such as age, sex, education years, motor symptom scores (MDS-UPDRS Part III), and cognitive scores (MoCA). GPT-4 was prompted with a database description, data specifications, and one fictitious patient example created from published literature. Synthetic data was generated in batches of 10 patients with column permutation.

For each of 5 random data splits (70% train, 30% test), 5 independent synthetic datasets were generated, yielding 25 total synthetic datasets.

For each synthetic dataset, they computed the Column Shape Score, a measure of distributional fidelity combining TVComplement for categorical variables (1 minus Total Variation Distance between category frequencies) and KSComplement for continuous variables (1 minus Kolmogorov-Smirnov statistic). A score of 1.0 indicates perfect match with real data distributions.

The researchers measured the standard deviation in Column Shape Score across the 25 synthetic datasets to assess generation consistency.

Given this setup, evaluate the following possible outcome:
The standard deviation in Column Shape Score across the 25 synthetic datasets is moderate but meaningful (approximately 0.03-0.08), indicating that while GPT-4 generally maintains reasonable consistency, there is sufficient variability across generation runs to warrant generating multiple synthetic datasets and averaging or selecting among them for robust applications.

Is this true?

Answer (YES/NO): NO